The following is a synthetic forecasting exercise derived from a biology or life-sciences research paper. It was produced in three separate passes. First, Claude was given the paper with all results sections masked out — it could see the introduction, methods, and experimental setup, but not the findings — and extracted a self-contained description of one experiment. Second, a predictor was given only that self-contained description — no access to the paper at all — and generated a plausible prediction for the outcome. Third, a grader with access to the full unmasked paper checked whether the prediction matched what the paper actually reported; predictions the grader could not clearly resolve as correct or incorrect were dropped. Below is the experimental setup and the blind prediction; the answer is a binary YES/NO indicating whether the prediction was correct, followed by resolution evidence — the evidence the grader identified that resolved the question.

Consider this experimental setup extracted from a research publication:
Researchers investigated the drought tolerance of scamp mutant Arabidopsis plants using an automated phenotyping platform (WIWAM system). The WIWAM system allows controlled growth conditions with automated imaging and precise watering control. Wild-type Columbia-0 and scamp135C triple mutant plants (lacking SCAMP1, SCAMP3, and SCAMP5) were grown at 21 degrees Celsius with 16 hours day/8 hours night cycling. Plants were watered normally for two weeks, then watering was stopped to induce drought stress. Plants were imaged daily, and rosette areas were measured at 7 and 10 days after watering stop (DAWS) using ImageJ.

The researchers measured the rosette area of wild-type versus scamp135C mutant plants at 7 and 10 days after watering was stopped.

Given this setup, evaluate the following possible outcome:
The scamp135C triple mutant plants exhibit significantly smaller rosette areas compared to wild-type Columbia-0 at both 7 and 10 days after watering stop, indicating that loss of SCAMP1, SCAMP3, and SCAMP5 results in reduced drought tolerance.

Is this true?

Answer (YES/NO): NO